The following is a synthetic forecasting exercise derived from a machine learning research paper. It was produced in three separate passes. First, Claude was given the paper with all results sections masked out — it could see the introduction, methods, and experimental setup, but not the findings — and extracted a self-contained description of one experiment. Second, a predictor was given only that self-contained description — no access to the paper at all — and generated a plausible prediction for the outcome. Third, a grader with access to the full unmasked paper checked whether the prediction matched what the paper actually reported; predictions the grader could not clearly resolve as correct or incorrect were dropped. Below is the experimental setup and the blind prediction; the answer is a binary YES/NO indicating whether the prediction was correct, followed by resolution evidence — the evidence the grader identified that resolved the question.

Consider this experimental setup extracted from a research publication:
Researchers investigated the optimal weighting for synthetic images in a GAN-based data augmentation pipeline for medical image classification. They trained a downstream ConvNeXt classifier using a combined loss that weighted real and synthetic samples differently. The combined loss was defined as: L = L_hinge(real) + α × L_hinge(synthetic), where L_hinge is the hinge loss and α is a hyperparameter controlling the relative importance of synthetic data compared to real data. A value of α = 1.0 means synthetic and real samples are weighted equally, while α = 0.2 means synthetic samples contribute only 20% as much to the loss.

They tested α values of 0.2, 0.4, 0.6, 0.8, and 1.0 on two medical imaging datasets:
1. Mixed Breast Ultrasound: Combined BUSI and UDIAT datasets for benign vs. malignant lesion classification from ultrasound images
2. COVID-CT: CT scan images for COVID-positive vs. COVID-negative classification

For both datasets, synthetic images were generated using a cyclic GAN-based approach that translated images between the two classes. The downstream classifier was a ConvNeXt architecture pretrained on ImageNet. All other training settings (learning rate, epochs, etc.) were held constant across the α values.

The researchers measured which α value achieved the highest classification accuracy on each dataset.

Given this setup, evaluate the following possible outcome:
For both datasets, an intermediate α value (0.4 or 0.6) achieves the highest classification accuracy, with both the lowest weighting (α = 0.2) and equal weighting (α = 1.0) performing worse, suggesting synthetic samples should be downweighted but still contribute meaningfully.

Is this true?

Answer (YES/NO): NO